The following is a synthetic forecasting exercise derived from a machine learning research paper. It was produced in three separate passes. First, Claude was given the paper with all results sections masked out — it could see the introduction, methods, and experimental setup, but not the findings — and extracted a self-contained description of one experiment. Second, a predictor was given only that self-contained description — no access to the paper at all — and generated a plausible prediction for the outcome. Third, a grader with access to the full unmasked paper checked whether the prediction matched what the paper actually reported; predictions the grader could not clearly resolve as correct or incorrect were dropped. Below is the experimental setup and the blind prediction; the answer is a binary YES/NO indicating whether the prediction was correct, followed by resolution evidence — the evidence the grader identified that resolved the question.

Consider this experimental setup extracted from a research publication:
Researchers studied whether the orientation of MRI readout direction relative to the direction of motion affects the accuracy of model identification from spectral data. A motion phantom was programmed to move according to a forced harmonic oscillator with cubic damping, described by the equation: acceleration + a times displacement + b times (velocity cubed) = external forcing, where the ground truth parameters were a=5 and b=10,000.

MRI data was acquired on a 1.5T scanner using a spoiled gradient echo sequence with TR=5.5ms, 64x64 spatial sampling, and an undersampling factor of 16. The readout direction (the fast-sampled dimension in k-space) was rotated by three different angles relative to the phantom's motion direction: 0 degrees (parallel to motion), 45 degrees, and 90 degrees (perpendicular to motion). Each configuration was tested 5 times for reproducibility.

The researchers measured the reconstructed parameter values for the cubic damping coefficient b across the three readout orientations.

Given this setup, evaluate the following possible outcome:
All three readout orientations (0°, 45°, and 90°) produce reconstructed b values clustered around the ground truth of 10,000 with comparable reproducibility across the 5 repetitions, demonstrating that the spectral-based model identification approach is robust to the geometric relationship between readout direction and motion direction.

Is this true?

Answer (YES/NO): YES